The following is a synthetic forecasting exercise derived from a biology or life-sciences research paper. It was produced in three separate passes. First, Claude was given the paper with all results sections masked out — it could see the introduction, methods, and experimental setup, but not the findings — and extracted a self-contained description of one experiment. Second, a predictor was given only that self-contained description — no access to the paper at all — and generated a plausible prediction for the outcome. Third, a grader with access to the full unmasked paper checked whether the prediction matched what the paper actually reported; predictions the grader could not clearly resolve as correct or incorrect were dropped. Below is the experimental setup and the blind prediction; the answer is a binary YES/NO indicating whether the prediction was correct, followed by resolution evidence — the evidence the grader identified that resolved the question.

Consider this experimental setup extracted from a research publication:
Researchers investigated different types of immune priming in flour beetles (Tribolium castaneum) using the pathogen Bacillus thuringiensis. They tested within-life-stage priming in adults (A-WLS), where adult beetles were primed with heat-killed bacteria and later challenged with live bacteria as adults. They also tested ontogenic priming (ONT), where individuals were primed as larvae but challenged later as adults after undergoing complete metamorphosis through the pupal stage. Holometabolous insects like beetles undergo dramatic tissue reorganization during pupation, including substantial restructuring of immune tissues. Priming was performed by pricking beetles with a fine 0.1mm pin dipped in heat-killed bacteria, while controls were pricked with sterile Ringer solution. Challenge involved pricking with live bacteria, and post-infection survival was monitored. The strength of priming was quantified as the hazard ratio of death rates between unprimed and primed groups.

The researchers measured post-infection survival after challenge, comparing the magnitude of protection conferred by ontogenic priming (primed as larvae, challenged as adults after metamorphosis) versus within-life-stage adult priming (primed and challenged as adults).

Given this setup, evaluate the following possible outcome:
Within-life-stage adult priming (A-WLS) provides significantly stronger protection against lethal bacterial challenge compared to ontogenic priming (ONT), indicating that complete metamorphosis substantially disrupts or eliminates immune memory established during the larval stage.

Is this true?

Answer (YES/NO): NO